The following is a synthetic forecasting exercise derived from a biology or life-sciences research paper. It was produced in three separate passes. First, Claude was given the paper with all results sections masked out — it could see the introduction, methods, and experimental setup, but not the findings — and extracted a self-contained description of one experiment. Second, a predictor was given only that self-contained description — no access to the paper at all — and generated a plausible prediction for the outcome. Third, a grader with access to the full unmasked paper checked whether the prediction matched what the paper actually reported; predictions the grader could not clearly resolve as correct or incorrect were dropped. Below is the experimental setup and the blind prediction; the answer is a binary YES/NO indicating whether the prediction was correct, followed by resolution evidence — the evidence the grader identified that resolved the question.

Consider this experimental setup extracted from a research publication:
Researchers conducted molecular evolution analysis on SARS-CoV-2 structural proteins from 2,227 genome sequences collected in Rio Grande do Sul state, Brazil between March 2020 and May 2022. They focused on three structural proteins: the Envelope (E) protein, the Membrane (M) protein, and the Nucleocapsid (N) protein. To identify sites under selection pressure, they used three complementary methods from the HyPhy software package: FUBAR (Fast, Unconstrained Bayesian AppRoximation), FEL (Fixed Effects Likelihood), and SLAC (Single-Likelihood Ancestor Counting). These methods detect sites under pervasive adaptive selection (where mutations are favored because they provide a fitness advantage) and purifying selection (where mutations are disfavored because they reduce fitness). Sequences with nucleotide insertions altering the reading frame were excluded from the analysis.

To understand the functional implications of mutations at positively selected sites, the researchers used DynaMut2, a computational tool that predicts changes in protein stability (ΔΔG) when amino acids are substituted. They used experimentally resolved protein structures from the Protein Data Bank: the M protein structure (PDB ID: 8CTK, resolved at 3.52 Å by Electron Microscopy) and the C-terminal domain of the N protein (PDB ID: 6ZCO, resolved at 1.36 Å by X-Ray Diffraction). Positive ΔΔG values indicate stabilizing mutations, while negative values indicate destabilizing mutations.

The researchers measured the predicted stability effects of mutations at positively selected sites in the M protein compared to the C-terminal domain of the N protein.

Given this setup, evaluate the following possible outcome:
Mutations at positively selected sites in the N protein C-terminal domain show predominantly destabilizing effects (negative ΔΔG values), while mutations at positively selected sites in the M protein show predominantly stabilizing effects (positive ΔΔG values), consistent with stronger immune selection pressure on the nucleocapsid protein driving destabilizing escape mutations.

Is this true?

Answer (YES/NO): YES